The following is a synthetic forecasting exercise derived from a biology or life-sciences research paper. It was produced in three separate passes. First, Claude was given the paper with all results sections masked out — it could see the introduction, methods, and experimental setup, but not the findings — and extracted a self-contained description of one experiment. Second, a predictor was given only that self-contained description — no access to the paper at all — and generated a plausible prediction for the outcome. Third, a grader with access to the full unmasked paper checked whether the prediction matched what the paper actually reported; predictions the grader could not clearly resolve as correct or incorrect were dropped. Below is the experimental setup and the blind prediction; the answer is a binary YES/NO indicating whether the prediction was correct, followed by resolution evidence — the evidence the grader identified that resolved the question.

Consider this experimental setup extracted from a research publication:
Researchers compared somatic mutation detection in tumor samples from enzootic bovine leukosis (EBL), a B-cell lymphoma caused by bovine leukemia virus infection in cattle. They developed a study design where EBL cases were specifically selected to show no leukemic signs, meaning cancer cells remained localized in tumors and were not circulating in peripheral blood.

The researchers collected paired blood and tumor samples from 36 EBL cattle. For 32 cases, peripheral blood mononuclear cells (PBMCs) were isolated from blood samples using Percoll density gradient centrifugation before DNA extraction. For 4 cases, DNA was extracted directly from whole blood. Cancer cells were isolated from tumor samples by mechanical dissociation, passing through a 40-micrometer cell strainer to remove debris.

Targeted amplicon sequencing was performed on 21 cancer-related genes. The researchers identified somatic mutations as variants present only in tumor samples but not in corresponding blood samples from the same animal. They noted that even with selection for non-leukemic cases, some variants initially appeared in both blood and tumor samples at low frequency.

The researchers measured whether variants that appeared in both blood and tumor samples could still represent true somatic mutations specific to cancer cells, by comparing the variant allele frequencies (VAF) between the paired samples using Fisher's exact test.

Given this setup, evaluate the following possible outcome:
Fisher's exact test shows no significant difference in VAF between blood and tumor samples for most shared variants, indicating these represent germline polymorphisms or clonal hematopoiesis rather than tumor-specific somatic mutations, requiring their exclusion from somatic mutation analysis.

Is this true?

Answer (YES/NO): NO